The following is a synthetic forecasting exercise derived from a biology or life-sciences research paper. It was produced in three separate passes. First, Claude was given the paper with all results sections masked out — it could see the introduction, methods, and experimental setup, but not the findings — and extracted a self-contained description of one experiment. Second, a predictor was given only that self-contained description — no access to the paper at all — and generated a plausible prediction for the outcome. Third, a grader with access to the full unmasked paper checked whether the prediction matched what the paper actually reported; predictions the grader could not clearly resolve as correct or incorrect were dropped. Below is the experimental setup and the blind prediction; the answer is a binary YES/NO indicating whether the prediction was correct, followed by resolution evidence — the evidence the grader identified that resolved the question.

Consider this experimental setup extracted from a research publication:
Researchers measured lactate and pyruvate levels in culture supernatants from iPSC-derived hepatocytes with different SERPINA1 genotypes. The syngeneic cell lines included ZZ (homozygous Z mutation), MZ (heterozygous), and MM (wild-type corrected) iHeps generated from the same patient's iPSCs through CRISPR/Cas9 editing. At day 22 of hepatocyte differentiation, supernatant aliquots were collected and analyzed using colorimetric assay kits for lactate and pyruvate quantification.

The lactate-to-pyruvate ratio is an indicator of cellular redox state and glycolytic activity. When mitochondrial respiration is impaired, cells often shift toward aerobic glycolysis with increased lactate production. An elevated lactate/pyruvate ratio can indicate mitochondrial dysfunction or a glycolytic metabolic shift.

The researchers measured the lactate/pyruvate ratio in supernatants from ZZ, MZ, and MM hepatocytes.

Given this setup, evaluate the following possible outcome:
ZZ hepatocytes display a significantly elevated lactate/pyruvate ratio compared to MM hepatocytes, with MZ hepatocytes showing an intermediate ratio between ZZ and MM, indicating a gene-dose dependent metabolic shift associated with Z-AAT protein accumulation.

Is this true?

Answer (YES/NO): NO